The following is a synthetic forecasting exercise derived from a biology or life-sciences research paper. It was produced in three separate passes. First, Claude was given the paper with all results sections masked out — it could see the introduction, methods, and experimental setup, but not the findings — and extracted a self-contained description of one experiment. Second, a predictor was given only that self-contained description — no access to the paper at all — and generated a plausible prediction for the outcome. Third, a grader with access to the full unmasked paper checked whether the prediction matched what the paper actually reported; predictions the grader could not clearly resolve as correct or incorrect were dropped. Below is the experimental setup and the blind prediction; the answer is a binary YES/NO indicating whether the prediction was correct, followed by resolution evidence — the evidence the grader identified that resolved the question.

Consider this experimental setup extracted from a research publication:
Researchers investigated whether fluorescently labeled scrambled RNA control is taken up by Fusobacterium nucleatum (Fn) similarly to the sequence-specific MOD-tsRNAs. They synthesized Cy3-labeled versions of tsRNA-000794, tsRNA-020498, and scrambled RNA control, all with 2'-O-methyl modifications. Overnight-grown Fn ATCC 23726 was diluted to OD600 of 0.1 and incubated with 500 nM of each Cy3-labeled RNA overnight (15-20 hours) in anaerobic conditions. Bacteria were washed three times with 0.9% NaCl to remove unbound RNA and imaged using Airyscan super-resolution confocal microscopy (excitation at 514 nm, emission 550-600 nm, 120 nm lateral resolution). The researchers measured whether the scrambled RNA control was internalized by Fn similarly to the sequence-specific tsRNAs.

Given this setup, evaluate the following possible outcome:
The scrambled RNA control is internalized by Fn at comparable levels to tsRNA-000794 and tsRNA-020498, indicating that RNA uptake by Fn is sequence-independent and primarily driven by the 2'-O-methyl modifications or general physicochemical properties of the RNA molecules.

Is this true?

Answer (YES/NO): NO